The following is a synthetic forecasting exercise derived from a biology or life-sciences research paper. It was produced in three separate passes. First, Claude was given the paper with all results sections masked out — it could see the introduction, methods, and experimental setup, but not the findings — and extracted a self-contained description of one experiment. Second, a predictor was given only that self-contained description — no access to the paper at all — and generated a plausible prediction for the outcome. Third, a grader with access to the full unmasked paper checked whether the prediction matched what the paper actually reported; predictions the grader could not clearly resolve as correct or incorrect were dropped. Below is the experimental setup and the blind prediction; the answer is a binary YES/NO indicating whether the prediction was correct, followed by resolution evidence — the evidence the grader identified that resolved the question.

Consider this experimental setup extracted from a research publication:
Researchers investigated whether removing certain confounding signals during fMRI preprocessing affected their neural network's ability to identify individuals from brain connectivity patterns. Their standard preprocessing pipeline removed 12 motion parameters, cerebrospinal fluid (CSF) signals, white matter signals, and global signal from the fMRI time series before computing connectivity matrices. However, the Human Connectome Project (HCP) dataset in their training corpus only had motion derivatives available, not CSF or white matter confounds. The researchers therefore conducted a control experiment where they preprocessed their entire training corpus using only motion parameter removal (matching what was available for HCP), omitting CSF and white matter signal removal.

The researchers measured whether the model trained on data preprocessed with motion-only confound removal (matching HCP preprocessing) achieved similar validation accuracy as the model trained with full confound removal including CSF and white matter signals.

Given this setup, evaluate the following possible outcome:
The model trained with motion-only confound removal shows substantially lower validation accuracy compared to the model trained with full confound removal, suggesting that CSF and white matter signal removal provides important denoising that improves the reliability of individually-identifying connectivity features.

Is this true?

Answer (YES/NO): NO